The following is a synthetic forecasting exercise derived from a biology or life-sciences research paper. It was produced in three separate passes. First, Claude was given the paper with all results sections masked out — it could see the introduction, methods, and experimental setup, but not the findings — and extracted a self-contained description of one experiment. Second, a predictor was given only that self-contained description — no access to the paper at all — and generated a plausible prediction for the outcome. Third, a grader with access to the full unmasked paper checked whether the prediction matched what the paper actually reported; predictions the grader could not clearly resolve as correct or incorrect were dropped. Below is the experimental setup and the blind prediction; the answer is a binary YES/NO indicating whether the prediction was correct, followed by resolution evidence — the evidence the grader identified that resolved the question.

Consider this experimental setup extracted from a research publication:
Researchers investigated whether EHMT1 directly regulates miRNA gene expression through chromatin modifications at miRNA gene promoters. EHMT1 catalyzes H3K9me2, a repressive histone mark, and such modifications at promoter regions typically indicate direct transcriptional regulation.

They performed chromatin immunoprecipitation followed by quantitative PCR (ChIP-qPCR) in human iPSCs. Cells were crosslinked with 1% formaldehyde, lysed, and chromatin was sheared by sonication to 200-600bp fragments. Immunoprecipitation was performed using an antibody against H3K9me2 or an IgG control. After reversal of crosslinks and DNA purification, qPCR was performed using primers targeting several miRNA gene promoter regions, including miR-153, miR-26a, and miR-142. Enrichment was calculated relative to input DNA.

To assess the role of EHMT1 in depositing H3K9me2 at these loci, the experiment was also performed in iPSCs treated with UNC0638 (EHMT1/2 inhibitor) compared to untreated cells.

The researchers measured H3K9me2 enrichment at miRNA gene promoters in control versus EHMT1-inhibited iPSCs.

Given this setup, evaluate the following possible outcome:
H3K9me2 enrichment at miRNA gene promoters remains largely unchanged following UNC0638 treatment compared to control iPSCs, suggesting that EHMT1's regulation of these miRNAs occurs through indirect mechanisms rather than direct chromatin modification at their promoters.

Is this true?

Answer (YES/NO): NO